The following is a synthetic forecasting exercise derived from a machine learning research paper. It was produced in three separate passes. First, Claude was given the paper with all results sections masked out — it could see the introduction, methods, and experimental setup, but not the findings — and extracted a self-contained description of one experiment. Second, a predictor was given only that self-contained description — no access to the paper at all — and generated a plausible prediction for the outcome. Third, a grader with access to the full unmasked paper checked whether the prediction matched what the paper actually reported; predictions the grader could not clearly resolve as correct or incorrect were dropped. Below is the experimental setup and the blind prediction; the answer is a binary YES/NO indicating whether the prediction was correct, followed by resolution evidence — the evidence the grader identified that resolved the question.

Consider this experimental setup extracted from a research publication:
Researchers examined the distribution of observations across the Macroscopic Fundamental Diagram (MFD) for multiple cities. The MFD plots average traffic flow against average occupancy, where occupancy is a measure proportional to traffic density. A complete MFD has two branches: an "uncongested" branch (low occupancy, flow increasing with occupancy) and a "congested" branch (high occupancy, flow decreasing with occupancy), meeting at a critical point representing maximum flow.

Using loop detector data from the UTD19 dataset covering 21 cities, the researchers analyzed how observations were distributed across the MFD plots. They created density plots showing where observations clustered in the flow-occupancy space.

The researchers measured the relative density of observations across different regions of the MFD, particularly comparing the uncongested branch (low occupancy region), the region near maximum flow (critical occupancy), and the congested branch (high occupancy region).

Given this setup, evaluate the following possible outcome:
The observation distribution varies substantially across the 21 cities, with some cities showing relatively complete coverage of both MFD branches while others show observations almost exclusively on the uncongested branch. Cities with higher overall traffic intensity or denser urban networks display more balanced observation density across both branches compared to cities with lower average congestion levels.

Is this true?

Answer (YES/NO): NO